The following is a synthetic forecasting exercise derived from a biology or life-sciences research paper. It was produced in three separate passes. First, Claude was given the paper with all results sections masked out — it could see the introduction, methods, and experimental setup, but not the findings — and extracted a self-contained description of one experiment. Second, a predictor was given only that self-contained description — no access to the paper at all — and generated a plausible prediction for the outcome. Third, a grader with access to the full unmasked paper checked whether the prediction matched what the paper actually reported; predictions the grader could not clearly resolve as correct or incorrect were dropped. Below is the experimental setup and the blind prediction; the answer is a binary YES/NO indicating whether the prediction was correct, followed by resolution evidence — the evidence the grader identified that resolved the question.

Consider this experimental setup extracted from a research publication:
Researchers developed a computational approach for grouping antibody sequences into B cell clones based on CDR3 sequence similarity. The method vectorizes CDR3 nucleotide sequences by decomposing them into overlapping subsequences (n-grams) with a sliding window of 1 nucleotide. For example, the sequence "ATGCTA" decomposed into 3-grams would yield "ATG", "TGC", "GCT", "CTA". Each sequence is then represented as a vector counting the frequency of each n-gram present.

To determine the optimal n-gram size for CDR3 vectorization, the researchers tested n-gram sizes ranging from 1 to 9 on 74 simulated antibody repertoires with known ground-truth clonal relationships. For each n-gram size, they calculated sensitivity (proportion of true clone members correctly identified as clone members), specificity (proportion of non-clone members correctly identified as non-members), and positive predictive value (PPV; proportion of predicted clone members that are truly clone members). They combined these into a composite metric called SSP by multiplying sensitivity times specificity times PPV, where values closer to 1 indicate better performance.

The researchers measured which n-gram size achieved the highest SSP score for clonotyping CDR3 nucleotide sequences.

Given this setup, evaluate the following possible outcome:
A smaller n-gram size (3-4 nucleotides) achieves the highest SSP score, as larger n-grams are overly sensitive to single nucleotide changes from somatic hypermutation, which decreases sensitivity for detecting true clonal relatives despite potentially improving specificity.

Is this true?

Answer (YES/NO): YES